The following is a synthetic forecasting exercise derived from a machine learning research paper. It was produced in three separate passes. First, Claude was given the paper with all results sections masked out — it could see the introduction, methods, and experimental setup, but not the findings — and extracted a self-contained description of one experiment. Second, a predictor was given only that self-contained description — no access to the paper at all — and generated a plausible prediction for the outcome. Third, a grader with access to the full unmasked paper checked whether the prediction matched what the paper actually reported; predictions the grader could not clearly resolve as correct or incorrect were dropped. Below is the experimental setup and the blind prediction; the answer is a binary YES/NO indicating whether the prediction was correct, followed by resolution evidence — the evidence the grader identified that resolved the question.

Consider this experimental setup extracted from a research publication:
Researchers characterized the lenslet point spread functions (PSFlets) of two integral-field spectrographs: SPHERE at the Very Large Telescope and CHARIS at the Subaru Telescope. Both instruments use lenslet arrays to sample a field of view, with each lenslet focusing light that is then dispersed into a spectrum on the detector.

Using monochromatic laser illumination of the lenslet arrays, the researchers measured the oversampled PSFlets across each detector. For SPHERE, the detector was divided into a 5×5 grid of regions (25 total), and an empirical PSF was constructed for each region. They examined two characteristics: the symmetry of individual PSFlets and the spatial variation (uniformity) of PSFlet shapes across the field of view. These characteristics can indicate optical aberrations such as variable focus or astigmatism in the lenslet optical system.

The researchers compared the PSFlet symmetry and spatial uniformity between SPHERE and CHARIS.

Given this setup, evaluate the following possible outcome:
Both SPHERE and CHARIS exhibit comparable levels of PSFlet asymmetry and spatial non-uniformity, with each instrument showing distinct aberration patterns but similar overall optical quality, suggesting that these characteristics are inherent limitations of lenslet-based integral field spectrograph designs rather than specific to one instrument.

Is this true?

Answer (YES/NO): NO